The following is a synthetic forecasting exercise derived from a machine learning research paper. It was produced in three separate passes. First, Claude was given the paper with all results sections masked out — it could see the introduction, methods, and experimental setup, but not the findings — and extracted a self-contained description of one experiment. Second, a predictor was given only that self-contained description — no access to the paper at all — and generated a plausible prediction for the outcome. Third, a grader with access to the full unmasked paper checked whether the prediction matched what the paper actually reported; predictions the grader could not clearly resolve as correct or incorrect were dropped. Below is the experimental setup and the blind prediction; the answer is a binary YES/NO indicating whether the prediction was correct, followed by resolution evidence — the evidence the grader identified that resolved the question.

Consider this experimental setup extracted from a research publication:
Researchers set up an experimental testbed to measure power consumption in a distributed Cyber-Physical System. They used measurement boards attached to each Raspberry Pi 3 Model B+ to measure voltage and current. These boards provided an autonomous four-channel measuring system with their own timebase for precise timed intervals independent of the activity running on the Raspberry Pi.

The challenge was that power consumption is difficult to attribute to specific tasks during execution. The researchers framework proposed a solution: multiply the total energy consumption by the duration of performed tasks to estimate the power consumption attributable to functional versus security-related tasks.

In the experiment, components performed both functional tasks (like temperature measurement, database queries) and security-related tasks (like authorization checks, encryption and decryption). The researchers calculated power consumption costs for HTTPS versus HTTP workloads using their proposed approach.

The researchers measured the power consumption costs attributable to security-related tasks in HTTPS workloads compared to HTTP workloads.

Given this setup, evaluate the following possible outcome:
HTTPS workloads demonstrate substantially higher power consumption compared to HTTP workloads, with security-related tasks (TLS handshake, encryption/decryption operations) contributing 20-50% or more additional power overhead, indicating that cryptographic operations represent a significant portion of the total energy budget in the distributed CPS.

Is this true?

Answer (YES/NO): NO